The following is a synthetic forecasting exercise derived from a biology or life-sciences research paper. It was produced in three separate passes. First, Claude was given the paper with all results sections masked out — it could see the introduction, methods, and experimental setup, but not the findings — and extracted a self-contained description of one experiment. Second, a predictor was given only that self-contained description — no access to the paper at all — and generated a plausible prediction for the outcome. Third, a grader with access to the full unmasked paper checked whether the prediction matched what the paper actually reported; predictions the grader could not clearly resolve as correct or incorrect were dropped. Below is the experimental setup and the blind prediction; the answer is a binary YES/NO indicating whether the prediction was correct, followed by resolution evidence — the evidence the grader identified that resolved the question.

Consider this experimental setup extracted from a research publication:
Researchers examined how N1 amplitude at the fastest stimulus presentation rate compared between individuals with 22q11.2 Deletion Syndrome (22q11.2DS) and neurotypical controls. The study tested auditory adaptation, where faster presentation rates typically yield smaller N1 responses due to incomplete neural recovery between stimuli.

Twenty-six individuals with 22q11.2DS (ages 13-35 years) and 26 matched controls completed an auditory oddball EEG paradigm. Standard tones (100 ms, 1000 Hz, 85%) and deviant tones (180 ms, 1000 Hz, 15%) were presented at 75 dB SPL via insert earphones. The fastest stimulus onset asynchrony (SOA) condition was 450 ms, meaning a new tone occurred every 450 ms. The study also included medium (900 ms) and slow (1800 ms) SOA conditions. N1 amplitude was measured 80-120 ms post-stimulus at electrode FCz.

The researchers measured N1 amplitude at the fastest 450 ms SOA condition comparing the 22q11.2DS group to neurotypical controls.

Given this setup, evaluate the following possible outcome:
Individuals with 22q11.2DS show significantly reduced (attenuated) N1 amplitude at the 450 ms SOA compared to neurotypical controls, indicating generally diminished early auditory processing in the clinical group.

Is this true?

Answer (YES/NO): NO